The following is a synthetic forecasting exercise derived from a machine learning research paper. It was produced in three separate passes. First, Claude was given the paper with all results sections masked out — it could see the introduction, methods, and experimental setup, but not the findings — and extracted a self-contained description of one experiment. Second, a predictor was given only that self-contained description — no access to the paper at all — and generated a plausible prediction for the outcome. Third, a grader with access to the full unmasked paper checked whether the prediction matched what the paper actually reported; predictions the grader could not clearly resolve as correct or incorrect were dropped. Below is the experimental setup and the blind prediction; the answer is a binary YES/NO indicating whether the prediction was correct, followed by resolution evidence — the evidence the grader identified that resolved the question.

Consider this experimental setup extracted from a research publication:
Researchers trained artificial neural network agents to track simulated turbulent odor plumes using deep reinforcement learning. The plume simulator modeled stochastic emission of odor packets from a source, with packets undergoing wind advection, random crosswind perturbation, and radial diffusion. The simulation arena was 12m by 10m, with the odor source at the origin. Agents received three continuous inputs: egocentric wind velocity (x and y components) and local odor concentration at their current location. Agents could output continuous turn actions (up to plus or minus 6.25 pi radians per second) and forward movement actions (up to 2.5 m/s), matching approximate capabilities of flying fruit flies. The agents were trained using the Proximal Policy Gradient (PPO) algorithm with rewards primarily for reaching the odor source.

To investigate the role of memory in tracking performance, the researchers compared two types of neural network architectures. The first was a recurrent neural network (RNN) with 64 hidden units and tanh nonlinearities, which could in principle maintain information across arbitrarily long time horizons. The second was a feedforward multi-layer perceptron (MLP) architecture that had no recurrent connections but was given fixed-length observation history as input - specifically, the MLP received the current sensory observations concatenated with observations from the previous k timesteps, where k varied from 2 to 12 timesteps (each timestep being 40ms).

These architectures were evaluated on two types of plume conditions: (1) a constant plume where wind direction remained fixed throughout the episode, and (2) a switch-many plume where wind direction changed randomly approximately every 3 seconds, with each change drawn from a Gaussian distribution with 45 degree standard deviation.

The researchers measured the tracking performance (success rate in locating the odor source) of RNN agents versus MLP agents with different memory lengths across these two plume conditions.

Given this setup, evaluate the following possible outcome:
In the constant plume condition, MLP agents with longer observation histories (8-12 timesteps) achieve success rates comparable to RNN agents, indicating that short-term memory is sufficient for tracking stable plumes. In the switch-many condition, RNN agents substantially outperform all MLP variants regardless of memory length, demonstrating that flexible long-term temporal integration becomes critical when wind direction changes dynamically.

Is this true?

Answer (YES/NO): NO